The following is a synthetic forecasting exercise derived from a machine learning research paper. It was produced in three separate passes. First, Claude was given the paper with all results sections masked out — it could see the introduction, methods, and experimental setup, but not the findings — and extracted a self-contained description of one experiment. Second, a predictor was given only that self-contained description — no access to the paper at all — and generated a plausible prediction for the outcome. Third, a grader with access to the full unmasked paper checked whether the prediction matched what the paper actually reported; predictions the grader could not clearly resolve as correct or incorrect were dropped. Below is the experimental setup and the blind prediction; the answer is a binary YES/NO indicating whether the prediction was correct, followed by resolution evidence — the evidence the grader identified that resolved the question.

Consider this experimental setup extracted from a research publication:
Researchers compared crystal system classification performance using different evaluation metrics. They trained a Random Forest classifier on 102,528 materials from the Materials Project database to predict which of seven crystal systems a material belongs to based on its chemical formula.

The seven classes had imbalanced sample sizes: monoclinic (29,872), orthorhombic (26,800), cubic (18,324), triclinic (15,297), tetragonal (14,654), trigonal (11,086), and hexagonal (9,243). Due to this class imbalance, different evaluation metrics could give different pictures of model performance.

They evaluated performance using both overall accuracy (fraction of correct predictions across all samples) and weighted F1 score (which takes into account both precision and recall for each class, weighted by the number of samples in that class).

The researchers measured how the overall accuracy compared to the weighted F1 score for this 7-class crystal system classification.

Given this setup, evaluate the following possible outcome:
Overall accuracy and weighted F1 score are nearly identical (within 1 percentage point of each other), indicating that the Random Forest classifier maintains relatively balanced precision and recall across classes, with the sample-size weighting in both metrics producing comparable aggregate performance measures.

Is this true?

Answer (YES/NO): YES